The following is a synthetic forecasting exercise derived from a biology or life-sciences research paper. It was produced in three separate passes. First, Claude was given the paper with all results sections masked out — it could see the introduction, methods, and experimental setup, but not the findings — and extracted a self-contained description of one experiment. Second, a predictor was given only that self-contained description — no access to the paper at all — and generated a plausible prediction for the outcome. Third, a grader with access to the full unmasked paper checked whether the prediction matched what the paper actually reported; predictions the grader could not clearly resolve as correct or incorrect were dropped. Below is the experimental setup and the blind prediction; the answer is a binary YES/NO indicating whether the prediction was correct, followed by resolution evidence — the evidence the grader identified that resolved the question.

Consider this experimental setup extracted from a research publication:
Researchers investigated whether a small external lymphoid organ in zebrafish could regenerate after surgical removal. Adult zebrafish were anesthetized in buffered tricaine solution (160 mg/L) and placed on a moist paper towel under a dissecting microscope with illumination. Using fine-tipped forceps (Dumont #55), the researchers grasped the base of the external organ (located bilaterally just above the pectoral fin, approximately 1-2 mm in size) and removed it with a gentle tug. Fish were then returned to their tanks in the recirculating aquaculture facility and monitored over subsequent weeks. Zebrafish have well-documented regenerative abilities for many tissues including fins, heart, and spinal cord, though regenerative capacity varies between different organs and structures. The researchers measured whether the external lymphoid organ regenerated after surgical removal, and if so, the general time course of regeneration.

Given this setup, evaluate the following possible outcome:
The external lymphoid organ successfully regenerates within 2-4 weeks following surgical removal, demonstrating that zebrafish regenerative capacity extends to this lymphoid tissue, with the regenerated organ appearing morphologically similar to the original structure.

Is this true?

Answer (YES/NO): YES